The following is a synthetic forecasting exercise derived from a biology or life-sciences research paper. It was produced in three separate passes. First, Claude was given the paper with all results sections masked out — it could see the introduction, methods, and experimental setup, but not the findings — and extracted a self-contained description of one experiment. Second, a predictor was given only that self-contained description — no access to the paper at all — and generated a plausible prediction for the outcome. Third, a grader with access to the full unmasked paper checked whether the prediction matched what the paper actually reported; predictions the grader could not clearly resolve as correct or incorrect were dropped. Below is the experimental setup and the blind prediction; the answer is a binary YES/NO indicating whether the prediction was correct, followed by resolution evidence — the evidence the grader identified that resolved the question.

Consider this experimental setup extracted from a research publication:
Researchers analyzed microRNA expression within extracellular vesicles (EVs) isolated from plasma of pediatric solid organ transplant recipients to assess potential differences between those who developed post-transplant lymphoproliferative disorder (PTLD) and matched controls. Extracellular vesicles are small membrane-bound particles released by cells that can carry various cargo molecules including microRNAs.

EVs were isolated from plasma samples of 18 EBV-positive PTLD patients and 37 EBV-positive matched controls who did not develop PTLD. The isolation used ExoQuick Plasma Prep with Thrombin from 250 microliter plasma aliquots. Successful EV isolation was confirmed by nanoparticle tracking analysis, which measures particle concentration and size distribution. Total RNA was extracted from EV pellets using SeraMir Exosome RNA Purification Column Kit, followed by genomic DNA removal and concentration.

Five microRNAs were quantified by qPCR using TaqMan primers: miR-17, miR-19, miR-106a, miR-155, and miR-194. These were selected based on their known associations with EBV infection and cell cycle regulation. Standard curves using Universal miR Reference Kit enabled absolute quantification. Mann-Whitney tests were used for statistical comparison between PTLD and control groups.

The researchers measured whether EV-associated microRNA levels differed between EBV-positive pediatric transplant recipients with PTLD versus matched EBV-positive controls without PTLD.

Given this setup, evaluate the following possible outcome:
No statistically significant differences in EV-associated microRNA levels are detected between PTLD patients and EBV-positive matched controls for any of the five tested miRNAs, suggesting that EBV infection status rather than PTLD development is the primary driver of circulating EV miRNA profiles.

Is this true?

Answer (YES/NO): NO